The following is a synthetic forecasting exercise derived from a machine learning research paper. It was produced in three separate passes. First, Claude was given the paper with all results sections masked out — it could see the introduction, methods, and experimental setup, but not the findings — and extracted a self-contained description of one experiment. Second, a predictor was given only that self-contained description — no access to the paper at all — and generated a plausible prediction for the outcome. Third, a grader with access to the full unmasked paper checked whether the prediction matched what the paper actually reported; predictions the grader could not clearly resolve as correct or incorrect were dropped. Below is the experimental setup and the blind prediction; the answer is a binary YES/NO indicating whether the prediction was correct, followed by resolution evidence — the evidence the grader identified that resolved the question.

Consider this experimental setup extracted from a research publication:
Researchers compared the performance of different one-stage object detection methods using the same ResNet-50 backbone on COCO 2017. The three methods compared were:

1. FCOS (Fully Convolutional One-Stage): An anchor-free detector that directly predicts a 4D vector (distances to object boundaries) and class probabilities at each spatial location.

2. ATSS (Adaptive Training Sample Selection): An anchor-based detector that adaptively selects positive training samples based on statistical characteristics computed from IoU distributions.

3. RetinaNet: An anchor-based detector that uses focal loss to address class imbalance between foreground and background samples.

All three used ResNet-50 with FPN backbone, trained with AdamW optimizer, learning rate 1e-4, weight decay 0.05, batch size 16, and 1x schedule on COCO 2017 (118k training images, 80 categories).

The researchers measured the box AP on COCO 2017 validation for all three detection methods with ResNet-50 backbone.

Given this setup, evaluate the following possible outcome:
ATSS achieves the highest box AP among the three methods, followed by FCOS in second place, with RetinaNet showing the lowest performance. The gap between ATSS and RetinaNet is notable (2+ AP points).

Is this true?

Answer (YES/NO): YES